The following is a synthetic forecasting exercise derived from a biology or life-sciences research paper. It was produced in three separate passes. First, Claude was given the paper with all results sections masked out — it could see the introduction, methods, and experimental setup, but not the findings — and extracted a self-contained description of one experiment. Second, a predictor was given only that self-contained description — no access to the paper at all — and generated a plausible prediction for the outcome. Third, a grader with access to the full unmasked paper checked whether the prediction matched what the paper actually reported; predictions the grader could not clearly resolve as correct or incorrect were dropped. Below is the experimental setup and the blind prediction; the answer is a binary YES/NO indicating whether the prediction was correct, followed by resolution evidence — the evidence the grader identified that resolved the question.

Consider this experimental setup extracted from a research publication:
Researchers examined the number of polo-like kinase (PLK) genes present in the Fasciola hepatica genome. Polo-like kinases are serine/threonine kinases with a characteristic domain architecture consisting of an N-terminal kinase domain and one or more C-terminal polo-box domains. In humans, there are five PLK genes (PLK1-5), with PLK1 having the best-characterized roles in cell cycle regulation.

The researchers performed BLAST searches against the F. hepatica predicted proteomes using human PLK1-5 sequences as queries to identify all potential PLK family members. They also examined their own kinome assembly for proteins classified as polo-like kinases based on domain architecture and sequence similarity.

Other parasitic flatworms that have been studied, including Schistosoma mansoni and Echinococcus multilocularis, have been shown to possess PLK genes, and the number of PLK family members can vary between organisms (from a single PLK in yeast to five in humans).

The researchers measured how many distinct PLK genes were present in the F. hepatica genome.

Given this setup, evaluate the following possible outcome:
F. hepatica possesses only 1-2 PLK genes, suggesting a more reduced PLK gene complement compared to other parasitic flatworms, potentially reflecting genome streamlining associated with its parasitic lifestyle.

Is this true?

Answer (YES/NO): NO